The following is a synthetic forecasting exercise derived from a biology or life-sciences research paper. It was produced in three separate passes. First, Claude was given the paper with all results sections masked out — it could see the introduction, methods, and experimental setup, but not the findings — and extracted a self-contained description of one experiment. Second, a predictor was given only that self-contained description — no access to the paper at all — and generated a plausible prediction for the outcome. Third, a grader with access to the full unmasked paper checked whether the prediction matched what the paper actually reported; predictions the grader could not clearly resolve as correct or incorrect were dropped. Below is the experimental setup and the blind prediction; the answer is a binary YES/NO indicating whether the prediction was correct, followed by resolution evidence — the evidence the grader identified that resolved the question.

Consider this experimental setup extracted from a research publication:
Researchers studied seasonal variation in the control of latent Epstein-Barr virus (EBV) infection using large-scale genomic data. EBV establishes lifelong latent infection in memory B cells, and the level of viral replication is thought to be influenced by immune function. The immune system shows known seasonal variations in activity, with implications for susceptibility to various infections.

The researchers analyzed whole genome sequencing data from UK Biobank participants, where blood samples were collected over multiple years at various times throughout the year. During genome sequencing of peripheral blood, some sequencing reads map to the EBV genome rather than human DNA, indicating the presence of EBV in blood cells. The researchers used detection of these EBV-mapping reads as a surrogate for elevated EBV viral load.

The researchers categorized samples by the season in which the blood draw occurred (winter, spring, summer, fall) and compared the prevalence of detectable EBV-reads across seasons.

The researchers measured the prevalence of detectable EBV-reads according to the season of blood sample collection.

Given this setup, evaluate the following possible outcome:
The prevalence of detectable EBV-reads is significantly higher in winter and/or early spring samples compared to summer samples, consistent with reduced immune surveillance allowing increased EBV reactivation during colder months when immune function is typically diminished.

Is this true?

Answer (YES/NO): YES